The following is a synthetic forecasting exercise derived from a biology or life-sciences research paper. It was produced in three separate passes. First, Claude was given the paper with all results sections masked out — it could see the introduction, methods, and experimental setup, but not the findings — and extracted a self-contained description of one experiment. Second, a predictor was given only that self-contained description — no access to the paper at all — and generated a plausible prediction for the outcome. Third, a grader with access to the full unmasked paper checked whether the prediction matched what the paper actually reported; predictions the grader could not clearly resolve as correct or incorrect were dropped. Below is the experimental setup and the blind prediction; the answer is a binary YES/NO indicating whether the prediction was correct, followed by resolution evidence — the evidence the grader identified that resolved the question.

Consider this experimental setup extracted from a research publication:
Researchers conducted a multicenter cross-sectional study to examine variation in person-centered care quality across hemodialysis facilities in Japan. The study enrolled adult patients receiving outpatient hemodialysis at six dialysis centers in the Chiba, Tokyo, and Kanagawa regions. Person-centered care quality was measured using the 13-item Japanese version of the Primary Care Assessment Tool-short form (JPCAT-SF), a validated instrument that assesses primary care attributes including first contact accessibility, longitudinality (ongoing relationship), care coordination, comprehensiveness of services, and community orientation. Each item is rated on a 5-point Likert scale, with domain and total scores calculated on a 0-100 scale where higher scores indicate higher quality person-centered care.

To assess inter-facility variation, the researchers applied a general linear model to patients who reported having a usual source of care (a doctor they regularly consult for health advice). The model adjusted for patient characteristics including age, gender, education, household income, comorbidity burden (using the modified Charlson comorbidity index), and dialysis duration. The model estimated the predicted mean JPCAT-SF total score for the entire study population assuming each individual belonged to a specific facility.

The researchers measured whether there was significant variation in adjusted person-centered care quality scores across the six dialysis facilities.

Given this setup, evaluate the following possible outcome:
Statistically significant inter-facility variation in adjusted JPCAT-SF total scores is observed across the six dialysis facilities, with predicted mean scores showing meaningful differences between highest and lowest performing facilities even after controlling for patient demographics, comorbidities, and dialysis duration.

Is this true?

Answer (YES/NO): YES